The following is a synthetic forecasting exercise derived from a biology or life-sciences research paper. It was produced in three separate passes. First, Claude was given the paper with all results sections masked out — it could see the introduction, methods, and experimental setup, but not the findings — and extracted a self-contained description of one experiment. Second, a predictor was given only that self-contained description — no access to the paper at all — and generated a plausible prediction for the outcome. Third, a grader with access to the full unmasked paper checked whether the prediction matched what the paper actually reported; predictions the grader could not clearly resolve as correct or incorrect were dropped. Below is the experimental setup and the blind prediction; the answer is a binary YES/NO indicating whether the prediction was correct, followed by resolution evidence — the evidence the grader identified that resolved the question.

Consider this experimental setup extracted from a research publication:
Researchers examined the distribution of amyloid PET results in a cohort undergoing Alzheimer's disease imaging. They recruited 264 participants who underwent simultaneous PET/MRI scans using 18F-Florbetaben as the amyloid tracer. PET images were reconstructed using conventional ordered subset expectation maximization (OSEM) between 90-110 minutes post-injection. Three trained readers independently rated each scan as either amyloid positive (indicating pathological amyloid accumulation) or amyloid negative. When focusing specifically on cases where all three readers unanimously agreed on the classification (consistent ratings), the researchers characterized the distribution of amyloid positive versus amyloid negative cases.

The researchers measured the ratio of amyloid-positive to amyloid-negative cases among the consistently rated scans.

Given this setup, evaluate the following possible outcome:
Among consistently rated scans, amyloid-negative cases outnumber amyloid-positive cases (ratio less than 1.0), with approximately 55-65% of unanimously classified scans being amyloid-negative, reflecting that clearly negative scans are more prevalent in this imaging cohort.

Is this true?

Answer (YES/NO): NO